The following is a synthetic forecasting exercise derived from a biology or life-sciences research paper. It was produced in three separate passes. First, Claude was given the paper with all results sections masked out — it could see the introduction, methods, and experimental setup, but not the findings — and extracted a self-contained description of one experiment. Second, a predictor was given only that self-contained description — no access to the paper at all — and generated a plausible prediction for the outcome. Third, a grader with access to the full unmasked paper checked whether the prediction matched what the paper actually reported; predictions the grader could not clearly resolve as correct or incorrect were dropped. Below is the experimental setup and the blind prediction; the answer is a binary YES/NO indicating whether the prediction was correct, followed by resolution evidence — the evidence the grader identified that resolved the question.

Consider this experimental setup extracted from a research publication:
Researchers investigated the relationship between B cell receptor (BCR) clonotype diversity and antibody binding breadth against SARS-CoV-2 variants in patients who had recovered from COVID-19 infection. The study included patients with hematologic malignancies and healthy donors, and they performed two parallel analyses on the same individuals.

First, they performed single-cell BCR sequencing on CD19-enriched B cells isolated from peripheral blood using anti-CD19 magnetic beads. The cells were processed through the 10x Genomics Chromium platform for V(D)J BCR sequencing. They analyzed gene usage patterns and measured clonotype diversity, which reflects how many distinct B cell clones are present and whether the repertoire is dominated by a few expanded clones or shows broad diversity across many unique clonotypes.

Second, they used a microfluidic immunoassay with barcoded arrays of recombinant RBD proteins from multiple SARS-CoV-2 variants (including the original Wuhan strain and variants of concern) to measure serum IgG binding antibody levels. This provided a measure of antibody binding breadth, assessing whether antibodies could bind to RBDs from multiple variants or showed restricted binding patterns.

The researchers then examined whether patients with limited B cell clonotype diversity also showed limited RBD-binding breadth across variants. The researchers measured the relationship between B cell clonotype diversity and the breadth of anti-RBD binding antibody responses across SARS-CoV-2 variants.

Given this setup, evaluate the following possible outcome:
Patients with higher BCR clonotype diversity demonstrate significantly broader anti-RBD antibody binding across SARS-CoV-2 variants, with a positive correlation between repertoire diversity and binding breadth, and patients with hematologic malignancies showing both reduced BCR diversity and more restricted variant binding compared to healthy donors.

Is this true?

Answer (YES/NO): YES